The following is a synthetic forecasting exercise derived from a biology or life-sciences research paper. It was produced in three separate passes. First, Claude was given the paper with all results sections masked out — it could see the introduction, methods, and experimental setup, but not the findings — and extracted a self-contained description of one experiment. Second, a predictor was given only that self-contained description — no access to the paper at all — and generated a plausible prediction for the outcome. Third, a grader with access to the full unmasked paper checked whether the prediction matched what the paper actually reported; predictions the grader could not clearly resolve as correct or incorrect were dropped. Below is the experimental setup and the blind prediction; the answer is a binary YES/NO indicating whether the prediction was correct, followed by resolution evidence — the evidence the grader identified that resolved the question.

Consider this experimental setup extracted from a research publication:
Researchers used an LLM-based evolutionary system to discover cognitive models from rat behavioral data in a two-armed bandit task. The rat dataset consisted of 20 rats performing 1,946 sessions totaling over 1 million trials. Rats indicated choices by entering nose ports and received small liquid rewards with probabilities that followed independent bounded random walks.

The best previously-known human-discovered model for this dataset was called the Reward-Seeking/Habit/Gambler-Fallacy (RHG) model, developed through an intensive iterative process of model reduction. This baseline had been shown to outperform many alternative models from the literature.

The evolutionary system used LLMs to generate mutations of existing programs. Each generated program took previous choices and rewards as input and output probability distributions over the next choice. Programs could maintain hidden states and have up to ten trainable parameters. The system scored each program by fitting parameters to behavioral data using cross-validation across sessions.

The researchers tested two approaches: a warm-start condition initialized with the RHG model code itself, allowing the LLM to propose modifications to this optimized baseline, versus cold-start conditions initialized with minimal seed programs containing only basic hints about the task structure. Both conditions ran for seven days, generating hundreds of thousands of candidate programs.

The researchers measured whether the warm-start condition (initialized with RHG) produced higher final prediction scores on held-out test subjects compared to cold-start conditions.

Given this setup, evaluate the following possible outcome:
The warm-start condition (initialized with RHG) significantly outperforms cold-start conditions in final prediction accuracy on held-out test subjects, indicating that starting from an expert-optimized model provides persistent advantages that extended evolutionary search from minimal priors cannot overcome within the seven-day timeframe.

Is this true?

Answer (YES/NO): NO